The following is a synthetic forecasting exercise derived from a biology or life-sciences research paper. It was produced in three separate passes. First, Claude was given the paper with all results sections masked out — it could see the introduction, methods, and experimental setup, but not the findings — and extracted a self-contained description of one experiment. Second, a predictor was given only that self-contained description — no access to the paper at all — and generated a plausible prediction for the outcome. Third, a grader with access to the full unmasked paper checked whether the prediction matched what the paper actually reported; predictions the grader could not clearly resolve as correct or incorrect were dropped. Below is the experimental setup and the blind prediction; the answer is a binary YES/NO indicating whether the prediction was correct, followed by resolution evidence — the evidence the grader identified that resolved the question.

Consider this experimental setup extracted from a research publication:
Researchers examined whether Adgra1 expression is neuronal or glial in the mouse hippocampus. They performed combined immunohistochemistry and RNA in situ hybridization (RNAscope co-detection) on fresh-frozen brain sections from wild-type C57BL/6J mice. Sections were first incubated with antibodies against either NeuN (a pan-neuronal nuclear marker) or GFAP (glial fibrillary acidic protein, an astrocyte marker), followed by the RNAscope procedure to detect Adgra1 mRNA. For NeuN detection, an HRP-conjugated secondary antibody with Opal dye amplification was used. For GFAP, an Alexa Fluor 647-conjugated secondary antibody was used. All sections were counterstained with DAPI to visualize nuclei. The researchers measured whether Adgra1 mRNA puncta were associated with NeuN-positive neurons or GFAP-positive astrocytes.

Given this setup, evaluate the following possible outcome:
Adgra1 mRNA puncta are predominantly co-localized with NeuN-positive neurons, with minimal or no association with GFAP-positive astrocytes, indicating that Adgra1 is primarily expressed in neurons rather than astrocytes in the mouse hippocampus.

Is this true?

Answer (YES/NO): YES